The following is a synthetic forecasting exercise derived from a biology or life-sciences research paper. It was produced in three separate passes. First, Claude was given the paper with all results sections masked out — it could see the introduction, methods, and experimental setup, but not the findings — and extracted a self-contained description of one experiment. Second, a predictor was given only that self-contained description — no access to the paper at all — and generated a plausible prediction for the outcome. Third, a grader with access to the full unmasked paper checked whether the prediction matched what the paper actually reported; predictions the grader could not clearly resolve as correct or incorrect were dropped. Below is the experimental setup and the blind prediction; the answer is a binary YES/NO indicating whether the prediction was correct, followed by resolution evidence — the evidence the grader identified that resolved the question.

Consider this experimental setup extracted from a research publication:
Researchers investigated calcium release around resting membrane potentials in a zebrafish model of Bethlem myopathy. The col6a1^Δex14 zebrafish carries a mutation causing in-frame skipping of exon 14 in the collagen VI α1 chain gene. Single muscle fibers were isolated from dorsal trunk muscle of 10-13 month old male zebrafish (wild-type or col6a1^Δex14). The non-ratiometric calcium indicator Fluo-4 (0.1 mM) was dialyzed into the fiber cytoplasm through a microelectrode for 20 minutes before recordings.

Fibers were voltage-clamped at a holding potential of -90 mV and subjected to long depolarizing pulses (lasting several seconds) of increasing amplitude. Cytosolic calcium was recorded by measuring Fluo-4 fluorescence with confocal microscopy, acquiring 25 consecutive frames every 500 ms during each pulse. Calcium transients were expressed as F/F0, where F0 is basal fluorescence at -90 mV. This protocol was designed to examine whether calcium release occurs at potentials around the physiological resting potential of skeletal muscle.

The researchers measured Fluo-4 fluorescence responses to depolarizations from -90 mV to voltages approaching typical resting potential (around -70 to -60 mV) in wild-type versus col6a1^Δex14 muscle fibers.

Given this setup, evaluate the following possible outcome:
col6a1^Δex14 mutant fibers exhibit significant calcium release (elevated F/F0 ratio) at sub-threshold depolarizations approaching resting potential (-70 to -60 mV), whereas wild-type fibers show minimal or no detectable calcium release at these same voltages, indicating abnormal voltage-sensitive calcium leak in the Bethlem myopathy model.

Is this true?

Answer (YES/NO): YES